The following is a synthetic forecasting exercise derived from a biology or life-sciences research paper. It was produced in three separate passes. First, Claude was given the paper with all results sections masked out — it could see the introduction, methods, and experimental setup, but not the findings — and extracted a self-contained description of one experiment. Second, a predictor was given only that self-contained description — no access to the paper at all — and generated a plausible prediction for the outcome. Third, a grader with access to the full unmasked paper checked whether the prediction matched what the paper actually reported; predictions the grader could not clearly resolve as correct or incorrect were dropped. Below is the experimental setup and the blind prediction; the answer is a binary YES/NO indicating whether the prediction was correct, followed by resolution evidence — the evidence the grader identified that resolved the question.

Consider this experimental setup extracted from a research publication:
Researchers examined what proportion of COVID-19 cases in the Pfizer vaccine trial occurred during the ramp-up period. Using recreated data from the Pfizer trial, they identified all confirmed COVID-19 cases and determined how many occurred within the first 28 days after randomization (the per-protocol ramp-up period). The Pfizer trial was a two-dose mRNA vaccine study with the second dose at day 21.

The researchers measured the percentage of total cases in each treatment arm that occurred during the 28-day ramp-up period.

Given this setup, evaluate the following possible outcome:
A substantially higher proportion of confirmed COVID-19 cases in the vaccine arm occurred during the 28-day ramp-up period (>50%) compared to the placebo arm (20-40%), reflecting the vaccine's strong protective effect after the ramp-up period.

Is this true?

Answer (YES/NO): YES